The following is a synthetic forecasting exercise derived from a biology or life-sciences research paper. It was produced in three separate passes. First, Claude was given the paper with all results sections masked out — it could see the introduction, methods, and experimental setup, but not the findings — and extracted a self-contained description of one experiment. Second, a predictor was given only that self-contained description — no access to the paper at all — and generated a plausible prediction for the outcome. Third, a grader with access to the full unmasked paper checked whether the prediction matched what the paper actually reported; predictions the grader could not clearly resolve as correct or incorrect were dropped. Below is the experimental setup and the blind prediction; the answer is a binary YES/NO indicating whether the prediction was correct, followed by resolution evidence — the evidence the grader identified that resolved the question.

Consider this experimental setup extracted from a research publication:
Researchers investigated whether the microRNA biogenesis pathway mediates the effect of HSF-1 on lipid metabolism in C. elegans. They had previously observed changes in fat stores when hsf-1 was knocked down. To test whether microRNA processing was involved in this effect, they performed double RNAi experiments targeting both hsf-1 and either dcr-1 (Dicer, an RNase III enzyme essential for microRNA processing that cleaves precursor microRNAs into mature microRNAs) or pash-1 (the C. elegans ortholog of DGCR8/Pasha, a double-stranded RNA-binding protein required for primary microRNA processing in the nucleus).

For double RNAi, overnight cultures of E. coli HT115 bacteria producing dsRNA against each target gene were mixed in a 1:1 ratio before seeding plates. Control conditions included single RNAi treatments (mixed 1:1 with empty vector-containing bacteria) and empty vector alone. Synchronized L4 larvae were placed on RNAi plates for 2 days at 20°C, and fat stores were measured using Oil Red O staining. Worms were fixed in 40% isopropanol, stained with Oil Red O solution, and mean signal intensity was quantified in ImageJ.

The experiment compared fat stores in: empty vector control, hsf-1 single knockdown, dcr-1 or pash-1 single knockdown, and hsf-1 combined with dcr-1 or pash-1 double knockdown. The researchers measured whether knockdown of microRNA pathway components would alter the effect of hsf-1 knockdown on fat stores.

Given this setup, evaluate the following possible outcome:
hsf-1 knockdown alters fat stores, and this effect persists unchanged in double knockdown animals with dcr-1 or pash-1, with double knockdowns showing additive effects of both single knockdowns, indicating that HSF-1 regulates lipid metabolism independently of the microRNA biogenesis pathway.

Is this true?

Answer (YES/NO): NO